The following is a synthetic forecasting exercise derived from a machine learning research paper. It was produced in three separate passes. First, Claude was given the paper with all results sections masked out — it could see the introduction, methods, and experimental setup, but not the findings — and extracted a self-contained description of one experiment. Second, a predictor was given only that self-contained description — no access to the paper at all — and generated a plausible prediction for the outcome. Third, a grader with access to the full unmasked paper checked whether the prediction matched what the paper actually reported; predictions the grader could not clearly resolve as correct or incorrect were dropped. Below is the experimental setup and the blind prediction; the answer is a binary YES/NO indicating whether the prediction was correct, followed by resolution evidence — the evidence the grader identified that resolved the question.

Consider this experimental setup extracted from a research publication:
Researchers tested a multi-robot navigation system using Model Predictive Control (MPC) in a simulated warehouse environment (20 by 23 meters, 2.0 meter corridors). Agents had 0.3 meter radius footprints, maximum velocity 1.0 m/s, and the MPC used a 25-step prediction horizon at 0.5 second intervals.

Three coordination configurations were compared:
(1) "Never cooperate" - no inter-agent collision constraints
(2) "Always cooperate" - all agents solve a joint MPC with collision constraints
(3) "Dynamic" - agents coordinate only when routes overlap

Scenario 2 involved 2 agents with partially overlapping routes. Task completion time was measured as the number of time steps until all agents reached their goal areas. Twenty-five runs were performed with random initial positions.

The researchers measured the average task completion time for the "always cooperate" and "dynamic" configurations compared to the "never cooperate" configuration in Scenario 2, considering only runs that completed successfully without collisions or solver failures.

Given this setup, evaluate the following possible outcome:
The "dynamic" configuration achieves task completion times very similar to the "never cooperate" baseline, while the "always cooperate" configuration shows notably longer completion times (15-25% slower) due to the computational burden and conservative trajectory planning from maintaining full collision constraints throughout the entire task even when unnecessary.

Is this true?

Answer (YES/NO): NO